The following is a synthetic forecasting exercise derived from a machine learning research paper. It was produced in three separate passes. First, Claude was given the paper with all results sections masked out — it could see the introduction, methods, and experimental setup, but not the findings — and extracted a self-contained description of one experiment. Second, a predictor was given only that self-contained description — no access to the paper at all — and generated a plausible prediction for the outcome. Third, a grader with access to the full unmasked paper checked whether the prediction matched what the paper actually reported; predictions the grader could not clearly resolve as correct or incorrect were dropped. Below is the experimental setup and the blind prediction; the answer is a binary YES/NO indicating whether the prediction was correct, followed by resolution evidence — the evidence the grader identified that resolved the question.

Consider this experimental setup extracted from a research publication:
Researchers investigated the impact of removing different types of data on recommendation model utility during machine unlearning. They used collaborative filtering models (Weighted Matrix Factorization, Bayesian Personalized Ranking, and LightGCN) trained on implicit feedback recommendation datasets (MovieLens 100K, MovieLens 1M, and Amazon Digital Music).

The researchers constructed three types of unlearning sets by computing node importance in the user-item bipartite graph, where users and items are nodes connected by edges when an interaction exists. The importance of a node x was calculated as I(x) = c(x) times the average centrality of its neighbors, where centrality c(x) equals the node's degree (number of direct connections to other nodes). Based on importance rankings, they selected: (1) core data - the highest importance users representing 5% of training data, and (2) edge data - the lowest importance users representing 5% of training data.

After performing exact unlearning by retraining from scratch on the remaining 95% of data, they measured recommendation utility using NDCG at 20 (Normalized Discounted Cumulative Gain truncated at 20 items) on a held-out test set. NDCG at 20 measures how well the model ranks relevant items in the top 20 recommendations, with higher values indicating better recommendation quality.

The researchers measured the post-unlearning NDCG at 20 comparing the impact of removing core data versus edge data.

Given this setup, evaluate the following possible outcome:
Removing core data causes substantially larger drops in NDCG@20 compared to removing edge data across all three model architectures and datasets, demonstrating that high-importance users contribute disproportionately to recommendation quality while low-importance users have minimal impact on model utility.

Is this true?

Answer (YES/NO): NO